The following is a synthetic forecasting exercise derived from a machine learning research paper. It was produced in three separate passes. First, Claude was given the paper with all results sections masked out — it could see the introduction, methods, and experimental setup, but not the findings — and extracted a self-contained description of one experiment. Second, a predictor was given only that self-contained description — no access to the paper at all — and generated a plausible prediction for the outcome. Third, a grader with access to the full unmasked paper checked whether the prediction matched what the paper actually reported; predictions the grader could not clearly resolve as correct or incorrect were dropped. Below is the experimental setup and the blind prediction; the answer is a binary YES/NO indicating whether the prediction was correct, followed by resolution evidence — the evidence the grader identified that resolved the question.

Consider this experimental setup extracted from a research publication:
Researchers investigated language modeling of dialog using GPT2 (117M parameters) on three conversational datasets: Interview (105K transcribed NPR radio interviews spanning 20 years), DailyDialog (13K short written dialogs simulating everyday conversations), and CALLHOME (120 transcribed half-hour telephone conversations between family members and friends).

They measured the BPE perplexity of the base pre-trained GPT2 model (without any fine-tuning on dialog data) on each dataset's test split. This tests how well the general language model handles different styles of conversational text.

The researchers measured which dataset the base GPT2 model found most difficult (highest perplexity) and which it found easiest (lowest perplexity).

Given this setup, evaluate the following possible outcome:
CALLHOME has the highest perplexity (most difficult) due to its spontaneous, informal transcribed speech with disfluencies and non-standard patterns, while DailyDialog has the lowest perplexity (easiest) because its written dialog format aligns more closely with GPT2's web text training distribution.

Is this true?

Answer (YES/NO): NO